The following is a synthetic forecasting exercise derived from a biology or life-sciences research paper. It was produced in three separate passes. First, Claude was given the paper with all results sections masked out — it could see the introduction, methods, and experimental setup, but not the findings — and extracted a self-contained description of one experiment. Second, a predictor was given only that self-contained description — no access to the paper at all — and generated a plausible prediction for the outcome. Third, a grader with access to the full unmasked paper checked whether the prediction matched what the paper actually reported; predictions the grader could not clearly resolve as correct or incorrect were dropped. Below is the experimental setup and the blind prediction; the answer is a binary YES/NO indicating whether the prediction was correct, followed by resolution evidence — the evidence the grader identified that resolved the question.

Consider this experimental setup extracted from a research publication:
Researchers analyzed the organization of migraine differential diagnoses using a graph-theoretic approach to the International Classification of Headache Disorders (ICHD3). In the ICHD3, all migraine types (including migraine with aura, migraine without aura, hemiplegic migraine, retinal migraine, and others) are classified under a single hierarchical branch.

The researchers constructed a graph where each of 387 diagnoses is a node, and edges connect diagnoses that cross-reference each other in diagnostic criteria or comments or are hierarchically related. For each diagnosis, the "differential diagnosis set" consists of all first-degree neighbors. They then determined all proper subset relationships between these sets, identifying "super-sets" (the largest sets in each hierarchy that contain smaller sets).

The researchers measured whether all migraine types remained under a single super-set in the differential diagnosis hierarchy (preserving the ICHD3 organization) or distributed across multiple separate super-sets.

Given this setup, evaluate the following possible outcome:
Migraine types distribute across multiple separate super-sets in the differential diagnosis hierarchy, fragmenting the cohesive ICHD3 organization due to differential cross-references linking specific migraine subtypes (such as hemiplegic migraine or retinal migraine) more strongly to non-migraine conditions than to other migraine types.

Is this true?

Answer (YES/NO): YES